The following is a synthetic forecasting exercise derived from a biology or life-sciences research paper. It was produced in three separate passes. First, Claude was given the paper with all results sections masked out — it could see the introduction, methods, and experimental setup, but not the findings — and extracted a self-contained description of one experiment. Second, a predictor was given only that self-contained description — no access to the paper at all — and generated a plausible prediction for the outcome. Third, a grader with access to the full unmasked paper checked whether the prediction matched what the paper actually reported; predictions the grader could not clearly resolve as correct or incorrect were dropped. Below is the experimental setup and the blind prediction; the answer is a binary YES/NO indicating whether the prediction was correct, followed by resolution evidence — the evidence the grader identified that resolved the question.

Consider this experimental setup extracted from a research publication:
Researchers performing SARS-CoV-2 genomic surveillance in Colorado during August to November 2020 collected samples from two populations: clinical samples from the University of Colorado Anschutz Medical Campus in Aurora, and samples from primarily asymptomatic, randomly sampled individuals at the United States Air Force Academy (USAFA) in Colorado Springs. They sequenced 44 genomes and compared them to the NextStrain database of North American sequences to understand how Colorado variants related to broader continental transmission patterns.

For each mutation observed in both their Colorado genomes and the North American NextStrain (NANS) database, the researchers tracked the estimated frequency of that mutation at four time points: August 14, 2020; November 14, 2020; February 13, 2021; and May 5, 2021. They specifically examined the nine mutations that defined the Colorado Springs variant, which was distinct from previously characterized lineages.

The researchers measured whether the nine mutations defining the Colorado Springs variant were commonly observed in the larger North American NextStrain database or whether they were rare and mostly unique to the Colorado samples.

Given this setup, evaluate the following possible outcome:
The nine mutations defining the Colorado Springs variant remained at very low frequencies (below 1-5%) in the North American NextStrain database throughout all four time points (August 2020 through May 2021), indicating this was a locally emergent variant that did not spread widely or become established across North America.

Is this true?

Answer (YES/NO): YES